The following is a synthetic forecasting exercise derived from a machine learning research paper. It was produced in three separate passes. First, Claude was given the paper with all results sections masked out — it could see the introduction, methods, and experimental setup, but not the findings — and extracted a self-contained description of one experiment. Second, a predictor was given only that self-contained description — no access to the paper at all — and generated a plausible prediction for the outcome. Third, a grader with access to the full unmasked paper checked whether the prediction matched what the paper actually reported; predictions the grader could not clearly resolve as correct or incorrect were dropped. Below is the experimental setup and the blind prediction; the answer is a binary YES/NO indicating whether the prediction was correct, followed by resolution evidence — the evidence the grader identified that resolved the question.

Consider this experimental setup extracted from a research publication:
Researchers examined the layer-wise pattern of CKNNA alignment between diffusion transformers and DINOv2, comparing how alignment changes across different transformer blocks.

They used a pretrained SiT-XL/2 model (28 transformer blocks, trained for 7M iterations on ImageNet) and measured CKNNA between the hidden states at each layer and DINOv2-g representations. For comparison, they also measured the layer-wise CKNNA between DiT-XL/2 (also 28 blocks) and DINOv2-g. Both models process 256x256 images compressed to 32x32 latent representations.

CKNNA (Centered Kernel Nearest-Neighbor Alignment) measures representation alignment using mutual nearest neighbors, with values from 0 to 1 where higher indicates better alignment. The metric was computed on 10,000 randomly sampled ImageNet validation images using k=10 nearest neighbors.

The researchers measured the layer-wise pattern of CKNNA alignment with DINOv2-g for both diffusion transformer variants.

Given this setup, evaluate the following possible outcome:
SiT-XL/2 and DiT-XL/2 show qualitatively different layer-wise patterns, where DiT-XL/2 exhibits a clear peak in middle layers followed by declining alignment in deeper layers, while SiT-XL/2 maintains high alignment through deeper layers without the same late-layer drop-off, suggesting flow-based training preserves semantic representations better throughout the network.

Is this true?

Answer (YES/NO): NO